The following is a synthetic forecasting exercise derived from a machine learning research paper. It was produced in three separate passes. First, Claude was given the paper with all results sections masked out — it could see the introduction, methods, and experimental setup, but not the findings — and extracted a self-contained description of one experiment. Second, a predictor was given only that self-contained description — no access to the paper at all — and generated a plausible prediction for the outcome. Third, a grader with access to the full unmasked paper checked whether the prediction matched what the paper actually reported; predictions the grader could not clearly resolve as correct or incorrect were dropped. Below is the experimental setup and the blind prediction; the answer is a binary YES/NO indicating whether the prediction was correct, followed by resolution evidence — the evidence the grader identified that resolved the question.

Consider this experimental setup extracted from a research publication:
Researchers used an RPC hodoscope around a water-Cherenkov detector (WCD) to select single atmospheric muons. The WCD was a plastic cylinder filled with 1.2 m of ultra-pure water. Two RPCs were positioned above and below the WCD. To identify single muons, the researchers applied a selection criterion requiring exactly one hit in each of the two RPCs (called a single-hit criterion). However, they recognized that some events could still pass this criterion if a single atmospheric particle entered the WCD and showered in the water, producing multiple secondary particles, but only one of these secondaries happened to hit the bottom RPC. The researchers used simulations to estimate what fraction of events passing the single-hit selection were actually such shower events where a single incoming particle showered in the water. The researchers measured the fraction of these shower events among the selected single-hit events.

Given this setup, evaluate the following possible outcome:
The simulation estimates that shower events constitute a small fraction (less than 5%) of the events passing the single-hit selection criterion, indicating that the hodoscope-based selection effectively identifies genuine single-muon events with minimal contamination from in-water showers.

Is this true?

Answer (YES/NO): YES